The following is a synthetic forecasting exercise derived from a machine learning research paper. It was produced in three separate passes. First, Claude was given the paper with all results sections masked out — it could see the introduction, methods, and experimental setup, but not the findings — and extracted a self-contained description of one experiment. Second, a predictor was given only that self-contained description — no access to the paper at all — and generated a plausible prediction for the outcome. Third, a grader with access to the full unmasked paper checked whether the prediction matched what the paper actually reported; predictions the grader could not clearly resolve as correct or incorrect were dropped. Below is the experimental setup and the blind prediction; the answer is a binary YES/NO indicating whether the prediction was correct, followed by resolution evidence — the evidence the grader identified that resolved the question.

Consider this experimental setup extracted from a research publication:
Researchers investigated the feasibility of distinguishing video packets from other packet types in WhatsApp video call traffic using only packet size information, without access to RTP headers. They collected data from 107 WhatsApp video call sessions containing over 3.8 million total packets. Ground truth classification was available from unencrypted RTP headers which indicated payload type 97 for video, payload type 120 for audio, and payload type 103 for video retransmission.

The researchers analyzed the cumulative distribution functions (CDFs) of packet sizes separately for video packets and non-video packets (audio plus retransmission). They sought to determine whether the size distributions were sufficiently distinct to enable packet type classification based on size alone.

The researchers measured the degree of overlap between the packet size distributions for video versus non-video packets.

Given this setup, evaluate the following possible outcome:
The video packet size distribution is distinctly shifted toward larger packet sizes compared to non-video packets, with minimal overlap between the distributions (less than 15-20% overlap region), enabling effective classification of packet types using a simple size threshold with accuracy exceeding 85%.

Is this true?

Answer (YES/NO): YES